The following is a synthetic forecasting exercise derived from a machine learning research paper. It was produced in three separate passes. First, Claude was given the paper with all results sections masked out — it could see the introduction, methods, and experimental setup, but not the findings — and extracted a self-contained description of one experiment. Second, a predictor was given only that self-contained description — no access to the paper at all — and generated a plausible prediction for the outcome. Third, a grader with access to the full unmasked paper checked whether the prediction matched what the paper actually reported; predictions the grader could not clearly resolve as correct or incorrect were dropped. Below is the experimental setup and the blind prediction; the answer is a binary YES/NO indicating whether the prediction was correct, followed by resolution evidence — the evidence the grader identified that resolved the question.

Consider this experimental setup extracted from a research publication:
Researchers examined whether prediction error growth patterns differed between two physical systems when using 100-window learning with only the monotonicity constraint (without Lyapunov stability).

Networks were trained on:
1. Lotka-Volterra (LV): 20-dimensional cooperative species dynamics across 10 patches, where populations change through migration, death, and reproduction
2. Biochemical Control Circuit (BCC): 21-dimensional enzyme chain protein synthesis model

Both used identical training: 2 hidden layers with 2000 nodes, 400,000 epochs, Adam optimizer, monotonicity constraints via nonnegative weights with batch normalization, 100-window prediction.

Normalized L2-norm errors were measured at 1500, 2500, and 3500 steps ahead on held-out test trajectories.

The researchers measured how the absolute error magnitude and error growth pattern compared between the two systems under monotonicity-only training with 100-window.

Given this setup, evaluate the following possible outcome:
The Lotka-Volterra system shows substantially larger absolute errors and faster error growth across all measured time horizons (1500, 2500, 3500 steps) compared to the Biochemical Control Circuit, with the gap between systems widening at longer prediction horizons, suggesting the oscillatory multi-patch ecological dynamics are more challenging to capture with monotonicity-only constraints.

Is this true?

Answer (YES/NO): NO